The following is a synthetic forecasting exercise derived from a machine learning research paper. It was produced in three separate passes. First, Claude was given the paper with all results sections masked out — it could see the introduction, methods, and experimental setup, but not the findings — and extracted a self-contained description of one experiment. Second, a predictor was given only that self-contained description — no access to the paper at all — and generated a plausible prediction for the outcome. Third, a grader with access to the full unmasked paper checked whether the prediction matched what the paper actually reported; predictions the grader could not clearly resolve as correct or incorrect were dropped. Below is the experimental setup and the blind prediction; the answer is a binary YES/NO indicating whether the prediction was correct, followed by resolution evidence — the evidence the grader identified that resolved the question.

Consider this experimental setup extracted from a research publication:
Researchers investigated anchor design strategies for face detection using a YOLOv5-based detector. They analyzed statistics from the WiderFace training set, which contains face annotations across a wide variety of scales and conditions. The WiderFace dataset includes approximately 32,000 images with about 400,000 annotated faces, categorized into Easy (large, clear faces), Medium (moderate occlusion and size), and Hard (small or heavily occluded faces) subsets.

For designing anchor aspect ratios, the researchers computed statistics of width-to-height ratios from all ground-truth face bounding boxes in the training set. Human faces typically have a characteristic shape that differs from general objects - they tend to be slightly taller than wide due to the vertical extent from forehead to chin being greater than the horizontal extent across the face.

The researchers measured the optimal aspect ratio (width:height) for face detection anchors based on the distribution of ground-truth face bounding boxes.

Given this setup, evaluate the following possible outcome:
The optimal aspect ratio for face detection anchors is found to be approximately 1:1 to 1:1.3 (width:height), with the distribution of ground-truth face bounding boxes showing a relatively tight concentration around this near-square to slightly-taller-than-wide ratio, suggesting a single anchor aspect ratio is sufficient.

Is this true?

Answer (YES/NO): YES